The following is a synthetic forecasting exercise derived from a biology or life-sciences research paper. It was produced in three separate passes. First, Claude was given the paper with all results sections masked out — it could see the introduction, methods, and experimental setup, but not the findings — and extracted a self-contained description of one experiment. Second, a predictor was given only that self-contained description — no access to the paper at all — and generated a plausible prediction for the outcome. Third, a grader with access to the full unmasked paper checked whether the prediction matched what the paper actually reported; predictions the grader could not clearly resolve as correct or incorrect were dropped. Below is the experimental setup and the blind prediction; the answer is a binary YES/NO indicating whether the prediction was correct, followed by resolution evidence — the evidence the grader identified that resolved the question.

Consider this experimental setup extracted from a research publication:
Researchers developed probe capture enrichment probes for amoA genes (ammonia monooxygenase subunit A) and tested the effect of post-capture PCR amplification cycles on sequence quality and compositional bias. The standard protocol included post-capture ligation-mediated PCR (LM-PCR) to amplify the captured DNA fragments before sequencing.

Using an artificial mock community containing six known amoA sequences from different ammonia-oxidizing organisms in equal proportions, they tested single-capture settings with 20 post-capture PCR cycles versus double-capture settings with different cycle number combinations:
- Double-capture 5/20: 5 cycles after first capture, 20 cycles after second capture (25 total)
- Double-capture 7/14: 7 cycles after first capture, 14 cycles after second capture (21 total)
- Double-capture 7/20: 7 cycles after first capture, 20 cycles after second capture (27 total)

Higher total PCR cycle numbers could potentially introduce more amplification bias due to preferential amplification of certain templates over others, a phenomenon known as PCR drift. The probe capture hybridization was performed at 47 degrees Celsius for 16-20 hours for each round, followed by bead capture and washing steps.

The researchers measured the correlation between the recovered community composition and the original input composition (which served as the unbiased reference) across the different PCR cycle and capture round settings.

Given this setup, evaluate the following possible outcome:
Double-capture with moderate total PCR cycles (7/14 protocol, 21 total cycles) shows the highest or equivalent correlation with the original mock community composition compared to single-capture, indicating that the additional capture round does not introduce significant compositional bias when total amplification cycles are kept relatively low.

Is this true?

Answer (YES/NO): NO